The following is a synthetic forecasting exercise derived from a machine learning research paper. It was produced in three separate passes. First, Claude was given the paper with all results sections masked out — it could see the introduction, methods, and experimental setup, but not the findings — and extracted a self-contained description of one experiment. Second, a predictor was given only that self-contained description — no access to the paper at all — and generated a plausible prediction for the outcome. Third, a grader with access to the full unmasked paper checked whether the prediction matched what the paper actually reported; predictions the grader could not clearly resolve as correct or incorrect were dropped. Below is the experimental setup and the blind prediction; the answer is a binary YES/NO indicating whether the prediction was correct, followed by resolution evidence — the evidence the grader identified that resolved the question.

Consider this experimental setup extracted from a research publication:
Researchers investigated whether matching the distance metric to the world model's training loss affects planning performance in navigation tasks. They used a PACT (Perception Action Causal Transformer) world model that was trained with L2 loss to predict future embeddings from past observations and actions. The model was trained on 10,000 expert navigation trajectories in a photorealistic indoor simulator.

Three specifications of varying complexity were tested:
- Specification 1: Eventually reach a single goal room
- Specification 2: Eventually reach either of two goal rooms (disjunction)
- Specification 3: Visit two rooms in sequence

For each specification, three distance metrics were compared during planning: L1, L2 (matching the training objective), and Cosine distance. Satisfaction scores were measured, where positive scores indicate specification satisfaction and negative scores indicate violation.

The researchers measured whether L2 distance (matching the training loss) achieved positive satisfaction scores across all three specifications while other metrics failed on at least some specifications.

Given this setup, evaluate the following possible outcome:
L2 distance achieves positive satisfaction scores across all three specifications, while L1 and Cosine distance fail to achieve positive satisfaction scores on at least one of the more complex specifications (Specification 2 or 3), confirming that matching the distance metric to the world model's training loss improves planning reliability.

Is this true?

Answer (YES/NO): YES